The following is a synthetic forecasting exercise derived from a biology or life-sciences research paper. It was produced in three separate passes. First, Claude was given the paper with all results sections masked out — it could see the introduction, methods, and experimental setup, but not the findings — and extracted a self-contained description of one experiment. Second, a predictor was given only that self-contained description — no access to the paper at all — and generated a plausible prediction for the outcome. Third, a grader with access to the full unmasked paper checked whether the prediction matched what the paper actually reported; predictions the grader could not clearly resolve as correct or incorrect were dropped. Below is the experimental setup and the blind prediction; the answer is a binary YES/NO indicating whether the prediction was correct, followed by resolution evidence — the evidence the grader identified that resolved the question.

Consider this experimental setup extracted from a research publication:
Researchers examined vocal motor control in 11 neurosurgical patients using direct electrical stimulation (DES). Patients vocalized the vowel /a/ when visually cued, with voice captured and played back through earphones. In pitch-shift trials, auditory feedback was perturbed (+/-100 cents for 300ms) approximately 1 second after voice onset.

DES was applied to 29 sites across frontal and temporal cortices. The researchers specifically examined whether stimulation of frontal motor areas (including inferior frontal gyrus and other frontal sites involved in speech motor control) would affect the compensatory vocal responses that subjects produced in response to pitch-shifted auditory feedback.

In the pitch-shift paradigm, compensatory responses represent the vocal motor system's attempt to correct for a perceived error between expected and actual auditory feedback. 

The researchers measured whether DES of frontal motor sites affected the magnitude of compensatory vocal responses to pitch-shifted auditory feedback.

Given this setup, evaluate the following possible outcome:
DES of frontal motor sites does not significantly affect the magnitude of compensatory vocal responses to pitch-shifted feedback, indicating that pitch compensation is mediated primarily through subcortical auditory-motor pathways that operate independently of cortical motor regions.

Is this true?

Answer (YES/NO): NO